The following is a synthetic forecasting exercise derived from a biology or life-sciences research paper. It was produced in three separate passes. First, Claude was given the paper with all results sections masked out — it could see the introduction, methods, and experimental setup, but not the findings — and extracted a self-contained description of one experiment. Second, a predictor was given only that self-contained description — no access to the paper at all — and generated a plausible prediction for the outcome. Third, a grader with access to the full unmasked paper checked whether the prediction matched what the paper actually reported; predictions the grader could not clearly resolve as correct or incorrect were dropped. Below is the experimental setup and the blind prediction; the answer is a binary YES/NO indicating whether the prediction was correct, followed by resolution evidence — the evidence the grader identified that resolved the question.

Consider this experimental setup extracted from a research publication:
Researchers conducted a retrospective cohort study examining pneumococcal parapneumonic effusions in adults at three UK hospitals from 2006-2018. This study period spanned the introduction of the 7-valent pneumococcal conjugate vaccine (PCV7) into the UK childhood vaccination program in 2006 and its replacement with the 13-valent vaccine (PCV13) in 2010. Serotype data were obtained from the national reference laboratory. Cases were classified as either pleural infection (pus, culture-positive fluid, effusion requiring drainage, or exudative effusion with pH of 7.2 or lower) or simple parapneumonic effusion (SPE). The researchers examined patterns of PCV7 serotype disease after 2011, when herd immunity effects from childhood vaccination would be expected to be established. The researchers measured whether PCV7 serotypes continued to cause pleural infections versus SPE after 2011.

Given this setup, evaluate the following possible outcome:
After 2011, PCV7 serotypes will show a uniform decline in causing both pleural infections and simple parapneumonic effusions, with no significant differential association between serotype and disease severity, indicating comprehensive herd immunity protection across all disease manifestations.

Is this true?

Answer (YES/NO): NO